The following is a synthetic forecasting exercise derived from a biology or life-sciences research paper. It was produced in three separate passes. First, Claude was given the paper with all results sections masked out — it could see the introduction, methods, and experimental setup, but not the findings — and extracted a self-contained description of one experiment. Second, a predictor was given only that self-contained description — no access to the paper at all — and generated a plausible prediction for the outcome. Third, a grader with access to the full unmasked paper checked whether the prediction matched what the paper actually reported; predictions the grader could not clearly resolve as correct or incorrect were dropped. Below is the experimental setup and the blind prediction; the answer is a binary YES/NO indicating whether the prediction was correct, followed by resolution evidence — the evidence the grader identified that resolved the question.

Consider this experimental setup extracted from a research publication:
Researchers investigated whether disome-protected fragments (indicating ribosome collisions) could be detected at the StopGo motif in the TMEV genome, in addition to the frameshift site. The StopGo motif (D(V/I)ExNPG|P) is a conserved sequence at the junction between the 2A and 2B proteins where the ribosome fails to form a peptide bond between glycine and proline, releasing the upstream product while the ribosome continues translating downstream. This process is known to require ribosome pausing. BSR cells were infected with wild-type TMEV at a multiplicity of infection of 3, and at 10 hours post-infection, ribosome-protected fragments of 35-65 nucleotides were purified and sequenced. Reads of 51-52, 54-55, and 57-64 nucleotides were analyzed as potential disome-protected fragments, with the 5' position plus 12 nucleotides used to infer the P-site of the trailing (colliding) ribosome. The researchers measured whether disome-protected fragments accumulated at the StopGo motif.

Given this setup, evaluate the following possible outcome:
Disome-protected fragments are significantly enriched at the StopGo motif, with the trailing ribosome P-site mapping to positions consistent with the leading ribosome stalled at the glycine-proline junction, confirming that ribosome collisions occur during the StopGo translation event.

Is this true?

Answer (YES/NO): YES